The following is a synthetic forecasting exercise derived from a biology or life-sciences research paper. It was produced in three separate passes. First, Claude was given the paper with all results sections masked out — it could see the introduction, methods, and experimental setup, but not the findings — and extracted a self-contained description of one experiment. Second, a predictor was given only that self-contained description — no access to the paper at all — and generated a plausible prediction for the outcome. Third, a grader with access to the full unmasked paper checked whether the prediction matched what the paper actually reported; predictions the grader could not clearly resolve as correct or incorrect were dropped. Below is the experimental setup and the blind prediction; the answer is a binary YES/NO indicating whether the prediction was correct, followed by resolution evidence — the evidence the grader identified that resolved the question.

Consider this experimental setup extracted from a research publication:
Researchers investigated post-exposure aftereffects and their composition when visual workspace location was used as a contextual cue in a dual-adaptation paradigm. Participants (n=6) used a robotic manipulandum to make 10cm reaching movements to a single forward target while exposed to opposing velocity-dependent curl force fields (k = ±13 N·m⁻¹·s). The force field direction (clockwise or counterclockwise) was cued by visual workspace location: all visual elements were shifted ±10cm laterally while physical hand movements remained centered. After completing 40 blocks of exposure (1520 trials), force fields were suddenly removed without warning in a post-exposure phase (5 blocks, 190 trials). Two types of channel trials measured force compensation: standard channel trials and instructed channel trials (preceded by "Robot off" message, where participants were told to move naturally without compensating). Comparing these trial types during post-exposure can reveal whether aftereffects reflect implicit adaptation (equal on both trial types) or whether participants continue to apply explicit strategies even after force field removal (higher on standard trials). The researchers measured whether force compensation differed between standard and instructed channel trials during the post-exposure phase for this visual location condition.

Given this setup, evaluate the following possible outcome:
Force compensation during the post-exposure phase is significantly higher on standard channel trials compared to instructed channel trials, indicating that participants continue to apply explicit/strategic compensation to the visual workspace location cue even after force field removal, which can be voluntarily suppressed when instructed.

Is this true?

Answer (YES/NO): NO